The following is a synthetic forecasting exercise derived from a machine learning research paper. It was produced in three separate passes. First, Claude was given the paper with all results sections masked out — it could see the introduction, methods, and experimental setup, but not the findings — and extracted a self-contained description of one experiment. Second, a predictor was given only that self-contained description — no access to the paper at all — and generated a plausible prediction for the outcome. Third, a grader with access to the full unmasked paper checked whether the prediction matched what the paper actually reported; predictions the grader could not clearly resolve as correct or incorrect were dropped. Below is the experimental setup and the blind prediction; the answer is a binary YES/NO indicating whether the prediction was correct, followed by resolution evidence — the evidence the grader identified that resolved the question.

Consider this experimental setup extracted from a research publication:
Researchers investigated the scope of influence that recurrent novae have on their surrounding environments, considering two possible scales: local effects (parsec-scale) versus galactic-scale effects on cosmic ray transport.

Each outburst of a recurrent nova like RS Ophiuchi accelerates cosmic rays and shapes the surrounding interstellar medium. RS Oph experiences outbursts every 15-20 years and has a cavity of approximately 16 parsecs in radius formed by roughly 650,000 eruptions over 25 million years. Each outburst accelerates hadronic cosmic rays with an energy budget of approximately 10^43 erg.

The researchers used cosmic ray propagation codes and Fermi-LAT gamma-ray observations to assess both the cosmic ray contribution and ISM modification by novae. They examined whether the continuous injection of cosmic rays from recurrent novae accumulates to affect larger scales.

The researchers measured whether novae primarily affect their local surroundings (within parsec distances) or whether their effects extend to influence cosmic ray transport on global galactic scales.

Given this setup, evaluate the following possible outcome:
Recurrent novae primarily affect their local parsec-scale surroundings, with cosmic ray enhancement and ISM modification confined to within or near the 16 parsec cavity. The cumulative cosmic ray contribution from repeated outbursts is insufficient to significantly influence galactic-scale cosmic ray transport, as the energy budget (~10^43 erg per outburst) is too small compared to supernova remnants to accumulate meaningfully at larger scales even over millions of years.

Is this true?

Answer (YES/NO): YES